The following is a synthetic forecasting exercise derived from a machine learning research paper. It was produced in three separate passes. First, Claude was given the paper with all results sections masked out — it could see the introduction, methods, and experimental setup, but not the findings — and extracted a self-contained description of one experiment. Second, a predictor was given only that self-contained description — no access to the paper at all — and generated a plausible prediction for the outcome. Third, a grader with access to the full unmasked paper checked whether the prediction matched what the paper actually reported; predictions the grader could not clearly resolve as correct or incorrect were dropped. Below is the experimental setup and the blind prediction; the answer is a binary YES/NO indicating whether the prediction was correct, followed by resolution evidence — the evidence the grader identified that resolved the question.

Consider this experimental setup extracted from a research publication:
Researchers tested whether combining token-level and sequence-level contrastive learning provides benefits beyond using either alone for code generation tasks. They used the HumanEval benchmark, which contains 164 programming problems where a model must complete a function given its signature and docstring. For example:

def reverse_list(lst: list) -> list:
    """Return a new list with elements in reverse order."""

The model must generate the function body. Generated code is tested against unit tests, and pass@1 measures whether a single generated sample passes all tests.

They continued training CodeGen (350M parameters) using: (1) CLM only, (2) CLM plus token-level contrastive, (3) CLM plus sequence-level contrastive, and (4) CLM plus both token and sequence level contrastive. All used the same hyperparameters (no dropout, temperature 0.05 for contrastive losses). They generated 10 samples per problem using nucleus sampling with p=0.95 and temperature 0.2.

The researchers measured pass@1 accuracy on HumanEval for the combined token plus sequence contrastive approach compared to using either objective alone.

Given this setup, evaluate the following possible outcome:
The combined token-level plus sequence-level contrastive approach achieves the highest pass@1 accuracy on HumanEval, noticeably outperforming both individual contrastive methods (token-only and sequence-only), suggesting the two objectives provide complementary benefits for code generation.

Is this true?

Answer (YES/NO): YES